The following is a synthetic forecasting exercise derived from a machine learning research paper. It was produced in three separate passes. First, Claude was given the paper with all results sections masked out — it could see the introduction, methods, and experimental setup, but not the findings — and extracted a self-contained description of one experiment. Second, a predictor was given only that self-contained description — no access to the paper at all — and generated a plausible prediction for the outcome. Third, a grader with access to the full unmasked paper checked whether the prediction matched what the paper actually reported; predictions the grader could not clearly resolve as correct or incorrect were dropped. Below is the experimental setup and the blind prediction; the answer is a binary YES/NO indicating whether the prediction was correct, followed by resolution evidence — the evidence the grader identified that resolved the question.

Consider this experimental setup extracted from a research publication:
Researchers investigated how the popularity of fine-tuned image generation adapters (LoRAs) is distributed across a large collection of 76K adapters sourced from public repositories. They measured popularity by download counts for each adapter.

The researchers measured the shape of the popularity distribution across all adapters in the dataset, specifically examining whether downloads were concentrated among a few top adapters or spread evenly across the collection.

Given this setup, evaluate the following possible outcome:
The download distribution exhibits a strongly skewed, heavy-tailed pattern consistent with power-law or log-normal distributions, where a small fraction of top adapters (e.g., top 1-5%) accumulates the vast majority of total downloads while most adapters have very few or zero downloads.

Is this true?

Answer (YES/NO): NO